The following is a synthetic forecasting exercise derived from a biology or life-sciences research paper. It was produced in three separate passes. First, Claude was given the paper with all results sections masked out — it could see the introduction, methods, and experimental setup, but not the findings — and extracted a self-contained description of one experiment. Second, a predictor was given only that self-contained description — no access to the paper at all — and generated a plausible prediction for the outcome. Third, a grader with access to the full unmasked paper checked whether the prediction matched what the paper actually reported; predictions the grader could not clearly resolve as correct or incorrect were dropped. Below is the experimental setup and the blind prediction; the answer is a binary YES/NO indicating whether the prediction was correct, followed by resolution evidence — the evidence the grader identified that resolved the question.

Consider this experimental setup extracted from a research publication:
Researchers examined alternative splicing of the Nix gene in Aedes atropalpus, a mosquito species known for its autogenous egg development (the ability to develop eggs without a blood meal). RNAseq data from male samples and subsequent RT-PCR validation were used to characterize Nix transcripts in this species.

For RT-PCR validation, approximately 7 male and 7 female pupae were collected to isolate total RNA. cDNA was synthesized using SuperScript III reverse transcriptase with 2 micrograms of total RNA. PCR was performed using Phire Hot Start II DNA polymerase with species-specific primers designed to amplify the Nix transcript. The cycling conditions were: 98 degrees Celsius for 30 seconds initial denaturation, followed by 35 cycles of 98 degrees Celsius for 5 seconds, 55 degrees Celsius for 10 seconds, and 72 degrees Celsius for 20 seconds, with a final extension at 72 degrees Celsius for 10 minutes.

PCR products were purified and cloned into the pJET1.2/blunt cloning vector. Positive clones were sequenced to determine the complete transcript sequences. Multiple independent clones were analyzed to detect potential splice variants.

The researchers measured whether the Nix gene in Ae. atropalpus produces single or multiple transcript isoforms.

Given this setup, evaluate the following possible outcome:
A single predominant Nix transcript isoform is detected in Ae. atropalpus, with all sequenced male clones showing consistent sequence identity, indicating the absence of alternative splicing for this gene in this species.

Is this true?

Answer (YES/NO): NO